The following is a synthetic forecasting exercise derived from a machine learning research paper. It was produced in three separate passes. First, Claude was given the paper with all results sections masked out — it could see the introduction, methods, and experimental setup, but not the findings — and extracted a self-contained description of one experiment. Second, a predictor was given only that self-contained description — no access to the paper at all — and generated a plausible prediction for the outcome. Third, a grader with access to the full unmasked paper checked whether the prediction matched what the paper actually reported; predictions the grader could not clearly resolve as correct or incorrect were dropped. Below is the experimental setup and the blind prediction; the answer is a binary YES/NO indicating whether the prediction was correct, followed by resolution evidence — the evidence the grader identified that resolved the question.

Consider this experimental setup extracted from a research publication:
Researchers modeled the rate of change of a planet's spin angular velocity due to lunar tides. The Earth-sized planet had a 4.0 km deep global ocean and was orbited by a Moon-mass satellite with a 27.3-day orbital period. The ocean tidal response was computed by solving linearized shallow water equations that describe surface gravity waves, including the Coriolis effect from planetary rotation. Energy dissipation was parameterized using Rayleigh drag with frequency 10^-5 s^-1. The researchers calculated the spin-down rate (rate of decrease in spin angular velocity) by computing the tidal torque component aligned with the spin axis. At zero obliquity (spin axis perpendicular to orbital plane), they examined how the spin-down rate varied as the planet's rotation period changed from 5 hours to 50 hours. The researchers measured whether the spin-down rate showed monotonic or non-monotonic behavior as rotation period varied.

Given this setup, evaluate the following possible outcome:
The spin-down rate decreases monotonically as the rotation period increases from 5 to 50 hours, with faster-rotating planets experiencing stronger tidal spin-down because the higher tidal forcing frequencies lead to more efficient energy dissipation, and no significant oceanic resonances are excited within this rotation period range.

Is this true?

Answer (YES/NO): NO